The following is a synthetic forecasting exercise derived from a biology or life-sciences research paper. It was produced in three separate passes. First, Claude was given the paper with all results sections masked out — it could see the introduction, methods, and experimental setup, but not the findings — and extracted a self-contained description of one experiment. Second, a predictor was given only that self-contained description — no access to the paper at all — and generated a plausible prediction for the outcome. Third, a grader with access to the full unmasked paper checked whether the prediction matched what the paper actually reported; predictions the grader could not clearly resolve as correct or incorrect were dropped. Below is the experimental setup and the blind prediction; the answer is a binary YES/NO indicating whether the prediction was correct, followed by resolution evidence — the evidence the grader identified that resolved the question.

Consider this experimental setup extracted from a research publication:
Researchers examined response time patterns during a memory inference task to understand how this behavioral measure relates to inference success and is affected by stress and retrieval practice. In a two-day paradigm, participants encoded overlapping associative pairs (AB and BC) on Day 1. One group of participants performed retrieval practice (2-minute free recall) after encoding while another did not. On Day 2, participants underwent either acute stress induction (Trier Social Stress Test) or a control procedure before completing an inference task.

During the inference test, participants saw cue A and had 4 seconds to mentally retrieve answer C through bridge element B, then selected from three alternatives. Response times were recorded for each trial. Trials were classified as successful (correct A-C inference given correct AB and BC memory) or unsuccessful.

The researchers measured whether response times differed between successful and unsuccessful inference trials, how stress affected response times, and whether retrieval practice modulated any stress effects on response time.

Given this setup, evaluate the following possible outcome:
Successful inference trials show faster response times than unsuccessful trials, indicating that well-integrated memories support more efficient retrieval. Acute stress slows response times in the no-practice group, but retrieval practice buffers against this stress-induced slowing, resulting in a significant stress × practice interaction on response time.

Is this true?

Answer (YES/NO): NO